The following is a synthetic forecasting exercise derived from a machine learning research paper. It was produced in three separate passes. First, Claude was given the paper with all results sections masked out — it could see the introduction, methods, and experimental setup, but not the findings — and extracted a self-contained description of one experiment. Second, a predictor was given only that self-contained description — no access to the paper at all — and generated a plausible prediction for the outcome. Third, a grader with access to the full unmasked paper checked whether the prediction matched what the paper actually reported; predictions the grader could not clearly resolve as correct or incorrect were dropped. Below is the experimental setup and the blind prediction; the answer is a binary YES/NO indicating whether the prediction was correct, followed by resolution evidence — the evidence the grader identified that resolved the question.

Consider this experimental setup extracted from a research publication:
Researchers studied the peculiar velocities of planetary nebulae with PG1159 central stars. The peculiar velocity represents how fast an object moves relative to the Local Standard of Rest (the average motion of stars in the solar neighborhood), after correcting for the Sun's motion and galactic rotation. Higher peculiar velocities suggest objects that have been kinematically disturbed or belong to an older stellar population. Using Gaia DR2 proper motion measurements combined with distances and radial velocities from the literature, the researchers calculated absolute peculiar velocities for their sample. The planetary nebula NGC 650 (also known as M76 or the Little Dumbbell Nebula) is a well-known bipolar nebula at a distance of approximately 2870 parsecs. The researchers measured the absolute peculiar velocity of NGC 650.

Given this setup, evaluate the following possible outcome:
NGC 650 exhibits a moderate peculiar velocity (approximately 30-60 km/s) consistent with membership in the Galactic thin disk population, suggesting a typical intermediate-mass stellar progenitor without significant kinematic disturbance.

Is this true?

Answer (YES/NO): NO